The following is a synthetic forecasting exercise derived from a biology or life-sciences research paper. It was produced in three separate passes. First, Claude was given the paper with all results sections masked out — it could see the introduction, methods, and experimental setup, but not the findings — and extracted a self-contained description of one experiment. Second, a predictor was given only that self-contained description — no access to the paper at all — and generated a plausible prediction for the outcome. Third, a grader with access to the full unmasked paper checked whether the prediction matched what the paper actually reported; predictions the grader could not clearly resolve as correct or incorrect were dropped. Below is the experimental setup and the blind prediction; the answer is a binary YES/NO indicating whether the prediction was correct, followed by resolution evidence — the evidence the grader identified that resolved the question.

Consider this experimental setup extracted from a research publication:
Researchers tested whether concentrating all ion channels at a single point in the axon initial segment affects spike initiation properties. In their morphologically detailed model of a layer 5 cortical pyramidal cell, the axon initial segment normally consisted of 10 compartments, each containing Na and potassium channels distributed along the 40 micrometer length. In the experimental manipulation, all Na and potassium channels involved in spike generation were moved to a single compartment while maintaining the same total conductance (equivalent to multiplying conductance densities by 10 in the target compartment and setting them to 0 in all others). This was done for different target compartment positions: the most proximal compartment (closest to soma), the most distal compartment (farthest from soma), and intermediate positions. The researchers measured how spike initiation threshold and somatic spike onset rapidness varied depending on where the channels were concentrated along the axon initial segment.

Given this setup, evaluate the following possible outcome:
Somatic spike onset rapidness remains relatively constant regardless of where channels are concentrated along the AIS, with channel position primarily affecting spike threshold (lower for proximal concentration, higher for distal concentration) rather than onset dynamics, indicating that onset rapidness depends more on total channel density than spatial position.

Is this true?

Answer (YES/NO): NO